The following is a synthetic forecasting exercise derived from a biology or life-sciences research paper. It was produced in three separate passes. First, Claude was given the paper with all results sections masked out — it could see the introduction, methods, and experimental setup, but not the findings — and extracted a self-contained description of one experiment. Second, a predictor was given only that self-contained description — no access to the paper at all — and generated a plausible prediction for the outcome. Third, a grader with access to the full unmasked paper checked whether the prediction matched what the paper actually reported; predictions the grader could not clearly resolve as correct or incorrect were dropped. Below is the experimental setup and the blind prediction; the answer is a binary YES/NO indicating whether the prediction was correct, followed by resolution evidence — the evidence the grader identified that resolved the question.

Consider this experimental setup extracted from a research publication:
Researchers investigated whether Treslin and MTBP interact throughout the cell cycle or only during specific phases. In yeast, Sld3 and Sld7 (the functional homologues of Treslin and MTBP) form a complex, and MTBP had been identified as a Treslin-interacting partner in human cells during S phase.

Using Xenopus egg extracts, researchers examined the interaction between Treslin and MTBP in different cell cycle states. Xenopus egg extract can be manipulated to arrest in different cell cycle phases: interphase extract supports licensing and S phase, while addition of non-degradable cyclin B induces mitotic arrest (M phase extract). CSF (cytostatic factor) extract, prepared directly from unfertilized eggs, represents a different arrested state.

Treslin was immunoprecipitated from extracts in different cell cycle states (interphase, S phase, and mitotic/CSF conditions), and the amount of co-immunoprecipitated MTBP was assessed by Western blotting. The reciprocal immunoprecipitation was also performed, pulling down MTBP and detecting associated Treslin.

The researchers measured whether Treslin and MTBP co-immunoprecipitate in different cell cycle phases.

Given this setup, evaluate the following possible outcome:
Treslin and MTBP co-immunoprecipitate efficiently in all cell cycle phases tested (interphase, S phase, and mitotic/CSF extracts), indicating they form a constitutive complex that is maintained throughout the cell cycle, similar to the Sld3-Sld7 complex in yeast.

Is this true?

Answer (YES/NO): YES